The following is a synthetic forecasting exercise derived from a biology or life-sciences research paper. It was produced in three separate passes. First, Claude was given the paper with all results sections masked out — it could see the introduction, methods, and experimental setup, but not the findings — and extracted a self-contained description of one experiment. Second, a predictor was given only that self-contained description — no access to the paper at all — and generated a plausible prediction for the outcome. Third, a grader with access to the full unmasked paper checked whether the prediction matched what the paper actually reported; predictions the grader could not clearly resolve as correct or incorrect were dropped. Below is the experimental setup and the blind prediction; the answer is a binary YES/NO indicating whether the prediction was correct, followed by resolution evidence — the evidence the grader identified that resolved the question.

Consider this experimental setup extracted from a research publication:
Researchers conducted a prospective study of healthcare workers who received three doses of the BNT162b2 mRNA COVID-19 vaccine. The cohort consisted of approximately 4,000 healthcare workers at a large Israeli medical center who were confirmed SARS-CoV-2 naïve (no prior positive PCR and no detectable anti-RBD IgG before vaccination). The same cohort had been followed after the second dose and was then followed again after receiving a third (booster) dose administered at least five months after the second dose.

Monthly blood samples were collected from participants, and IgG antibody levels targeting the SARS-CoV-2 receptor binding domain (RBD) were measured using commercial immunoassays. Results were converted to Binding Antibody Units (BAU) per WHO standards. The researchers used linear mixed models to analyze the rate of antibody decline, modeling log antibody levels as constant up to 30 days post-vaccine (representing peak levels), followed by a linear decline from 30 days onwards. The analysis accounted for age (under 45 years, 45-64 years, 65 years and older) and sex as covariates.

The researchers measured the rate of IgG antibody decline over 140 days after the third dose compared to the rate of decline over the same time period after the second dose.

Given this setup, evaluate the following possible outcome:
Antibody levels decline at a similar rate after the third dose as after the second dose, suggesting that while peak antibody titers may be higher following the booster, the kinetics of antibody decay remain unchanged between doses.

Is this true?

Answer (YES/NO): NO